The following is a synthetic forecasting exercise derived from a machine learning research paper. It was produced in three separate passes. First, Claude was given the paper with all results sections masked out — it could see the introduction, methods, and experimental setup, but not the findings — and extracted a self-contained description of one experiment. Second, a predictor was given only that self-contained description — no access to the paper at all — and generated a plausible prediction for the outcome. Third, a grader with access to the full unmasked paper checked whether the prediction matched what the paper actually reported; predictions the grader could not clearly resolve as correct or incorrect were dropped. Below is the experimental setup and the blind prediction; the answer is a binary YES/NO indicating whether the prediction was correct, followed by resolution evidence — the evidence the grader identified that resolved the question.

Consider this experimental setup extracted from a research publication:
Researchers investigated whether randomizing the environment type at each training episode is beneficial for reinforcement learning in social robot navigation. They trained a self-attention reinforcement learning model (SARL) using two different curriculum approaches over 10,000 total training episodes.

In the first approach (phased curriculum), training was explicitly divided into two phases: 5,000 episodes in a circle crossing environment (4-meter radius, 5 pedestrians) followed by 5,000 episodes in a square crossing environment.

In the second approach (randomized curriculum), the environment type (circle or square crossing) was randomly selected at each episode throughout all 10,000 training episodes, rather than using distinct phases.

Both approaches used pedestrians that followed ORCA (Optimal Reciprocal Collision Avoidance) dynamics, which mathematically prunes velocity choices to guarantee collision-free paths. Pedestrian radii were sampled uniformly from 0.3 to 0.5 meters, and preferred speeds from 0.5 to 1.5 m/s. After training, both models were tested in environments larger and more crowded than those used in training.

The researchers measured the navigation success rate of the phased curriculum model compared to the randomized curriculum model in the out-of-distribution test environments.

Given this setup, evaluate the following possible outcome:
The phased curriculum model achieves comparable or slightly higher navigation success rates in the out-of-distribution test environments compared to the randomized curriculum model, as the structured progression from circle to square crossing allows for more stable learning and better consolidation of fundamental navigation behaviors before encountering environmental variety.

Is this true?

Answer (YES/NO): YES